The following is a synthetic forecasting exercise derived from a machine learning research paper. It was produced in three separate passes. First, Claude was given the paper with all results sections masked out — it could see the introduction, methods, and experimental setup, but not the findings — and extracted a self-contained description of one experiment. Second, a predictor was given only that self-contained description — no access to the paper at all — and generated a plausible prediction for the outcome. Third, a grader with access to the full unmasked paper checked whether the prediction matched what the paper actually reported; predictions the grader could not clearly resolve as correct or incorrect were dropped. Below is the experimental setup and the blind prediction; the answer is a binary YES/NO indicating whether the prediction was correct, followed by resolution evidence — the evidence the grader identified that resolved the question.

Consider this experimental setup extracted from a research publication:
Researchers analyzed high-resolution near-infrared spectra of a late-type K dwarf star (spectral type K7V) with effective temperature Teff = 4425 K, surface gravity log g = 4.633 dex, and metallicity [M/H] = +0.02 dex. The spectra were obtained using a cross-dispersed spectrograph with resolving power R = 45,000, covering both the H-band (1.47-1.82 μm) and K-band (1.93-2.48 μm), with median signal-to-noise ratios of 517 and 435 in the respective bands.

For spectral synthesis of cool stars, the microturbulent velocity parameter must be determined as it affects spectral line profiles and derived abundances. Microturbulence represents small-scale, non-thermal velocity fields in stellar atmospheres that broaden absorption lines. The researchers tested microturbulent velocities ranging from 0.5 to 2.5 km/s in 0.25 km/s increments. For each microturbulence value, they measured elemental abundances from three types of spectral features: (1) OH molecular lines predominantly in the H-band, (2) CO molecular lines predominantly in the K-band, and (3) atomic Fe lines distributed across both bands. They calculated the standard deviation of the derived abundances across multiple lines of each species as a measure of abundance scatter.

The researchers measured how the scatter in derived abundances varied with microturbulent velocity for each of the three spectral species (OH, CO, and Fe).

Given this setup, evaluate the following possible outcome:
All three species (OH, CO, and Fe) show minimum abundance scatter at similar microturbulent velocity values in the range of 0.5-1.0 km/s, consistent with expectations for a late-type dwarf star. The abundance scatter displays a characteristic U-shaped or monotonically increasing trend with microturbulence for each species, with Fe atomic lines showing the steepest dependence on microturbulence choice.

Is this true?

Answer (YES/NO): NO